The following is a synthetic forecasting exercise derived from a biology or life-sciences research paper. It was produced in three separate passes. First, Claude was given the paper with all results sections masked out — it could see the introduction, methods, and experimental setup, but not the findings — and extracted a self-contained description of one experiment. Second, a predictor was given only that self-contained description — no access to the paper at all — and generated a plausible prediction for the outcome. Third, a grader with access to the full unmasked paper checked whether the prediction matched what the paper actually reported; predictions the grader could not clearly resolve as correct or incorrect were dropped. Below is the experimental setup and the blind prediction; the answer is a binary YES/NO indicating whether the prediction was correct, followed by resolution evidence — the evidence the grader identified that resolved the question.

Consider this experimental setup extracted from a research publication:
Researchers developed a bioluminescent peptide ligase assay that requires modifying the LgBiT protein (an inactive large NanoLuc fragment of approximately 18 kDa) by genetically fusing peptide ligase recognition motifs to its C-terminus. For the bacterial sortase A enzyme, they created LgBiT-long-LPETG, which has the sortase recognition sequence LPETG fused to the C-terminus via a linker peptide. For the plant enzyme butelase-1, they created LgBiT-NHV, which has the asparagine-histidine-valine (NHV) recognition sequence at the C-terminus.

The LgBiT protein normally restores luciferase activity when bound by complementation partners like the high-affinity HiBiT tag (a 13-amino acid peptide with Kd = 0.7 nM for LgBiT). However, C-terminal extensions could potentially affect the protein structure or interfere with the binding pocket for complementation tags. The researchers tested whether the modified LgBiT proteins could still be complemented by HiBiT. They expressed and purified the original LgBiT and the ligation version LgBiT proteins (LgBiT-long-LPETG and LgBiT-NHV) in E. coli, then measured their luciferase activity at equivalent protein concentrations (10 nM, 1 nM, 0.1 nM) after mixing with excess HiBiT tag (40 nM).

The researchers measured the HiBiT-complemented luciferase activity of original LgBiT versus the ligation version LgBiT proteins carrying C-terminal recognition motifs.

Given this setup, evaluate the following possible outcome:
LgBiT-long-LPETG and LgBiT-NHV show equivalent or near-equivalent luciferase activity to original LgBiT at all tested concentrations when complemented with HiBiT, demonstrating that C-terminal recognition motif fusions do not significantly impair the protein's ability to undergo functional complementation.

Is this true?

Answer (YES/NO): YES